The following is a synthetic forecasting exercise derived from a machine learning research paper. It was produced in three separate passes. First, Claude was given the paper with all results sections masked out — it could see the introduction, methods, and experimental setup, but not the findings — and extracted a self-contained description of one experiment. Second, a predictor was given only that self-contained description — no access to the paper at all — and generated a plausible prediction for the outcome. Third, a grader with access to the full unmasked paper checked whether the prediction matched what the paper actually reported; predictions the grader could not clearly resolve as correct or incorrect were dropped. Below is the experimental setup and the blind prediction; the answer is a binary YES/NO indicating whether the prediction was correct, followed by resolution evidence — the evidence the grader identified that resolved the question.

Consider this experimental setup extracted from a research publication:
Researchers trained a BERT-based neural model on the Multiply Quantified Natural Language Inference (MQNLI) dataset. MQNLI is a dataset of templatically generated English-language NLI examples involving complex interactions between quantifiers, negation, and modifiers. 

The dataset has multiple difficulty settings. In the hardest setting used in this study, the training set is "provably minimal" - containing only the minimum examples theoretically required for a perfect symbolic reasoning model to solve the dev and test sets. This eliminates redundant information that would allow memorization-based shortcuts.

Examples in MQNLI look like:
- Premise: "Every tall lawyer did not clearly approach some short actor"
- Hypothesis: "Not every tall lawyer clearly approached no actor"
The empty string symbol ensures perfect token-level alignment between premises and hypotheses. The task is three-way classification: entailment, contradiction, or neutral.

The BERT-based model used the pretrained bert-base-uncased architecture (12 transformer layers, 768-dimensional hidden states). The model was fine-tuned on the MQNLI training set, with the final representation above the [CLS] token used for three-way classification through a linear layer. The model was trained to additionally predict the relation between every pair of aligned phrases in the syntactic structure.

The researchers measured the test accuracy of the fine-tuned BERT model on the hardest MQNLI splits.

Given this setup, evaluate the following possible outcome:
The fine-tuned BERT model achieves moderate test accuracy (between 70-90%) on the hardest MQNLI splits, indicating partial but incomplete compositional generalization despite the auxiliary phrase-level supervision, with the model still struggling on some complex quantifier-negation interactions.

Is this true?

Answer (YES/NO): NO